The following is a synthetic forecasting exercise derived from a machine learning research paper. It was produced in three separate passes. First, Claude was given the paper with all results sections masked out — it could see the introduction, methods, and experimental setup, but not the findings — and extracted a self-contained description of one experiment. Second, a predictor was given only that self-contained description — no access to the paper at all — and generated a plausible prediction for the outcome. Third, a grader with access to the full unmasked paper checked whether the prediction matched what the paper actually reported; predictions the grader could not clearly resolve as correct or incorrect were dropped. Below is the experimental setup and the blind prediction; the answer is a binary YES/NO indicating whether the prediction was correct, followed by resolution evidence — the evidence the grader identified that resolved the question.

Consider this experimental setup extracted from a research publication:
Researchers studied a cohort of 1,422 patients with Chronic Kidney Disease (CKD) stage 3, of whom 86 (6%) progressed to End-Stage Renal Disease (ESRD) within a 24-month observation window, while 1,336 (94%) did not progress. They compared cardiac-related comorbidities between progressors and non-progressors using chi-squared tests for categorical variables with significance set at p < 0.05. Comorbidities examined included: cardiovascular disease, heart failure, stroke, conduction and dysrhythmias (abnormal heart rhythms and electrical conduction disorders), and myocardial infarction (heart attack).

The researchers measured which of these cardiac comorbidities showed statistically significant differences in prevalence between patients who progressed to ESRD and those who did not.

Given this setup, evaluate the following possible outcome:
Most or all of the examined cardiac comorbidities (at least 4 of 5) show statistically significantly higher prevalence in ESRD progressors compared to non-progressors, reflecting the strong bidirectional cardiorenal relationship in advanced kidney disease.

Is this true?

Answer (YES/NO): NO